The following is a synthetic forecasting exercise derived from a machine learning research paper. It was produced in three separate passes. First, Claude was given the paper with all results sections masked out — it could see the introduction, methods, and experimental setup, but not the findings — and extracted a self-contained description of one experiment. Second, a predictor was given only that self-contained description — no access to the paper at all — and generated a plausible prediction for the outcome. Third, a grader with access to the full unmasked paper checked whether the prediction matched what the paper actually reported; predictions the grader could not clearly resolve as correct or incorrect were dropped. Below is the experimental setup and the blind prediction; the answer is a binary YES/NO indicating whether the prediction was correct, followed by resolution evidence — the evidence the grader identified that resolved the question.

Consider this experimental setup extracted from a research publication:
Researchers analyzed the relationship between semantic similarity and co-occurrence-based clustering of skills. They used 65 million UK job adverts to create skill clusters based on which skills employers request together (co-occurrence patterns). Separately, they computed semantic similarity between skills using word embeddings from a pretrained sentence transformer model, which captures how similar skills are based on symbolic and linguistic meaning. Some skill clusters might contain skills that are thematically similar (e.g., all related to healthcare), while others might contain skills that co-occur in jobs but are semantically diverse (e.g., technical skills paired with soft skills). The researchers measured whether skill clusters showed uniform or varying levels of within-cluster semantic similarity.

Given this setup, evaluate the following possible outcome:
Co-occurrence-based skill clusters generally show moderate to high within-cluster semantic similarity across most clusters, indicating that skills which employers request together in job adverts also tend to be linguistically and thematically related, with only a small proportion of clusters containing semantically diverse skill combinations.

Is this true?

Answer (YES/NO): NO